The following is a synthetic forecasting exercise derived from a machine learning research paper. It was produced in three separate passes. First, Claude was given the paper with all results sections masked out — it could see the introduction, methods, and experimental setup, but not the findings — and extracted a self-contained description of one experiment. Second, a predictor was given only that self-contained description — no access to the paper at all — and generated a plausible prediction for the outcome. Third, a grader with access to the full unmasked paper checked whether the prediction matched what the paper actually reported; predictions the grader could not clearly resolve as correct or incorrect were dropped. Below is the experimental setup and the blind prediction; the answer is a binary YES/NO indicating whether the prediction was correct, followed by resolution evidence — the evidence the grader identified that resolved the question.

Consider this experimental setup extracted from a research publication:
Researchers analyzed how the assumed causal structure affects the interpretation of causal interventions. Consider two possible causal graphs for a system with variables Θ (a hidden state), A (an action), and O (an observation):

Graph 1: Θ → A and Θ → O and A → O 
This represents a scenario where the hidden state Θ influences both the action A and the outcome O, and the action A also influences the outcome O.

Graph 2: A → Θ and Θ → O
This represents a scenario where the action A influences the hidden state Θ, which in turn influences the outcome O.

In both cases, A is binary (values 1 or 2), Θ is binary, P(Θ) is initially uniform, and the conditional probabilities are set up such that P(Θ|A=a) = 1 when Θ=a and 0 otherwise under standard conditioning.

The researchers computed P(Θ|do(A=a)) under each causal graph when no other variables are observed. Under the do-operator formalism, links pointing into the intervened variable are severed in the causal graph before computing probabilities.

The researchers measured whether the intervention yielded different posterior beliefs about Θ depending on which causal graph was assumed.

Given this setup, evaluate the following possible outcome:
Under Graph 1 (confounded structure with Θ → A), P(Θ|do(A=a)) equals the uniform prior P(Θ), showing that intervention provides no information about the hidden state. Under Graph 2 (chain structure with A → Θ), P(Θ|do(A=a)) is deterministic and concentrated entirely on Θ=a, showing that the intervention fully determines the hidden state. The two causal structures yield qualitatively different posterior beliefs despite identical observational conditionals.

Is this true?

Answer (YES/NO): YES